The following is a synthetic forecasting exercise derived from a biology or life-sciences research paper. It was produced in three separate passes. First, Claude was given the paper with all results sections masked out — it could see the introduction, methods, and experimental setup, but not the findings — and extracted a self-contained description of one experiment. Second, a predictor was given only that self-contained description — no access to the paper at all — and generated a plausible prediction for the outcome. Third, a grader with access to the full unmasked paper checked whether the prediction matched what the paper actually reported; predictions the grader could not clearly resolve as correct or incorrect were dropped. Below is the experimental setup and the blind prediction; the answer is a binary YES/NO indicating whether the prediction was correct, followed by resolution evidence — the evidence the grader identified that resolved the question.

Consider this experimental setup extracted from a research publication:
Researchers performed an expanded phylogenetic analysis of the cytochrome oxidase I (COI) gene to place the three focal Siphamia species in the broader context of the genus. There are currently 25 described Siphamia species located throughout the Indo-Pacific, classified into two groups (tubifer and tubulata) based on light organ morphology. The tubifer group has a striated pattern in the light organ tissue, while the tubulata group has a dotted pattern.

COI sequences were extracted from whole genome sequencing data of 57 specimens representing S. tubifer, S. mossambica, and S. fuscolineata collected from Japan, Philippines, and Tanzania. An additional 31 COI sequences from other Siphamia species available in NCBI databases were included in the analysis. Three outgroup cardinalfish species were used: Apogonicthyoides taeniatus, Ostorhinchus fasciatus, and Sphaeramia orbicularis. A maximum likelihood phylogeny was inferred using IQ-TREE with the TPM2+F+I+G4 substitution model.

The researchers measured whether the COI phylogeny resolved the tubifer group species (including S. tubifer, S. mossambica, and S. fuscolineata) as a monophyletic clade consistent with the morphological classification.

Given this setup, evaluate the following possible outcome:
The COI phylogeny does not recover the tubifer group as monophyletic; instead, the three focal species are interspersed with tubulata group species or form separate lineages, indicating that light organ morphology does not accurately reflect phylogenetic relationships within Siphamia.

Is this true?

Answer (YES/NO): NO